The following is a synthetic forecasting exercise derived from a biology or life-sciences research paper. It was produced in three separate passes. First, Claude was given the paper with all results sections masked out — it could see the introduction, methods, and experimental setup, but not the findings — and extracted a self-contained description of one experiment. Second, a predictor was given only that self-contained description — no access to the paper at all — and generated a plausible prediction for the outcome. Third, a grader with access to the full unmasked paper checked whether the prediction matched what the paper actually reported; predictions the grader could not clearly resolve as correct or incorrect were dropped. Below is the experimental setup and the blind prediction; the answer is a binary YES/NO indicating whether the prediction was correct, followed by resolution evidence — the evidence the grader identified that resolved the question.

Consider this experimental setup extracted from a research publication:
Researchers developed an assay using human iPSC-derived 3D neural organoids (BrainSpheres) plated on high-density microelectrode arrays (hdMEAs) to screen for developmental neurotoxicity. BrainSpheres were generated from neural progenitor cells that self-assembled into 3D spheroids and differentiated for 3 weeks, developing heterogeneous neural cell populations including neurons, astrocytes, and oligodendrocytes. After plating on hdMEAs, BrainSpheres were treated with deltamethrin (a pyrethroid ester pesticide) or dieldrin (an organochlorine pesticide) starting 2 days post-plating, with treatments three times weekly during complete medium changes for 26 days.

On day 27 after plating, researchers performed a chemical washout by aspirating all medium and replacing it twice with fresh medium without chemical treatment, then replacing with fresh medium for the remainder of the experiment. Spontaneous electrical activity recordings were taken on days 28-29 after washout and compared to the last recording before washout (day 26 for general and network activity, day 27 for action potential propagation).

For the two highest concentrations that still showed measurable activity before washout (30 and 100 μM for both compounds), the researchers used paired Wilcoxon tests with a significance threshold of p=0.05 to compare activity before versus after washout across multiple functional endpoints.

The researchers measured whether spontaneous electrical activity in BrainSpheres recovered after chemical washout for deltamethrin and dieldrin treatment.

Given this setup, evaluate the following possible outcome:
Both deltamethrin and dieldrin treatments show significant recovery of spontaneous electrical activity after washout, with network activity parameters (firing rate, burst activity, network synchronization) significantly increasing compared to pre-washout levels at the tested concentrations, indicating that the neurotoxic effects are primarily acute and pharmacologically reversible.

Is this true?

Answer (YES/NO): NO